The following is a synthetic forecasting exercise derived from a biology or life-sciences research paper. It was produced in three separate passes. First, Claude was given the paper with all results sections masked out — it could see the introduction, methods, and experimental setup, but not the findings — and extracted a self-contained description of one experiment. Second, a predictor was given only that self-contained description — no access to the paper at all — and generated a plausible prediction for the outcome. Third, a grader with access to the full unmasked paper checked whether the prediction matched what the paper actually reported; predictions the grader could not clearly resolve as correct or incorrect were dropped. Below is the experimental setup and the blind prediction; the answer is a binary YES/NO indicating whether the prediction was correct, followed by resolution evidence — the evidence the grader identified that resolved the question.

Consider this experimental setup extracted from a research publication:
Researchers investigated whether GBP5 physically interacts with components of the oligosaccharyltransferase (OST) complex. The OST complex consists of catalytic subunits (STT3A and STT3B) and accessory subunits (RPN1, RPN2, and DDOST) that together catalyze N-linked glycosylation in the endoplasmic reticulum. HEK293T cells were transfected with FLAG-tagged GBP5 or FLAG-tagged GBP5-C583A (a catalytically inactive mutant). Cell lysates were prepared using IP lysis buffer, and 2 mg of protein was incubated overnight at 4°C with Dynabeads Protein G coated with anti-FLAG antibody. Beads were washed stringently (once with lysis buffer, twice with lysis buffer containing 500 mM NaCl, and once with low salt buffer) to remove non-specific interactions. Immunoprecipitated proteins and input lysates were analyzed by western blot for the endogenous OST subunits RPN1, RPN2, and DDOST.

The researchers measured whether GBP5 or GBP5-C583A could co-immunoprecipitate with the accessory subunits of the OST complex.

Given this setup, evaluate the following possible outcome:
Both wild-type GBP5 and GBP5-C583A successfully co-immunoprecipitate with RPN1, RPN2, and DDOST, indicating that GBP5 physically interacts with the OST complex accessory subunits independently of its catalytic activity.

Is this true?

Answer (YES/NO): NO